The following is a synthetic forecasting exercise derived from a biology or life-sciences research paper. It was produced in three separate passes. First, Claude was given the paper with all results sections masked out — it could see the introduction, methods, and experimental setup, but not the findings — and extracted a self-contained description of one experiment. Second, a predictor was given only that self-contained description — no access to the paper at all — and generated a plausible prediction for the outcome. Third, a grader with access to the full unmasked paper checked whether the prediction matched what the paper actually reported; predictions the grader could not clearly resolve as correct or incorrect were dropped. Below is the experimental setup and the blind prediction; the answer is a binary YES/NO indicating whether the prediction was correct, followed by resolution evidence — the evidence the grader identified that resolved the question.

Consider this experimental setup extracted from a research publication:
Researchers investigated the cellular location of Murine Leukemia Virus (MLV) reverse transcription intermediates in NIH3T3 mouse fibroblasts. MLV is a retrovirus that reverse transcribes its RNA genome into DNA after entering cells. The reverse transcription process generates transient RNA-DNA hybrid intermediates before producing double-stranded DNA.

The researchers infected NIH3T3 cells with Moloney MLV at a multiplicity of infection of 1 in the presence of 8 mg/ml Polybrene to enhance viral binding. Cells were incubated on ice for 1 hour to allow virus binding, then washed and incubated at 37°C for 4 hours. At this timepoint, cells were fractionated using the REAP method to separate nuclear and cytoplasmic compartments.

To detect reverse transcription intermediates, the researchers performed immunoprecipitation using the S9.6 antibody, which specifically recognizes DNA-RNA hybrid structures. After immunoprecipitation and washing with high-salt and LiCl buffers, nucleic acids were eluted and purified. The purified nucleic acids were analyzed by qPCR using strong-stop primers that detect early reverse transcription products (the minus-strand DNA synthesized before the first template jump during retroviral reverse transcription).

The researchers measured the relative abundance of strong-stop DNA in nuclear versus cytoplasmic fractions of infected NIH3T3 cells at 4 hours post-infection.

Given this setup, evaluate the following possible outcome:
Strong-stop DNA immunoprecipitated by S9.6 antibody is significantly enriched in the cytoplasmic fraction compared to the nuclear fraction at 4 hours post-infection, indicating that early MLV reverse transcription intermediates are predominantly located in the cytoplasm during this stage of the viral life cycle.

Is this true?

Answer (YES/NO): NO